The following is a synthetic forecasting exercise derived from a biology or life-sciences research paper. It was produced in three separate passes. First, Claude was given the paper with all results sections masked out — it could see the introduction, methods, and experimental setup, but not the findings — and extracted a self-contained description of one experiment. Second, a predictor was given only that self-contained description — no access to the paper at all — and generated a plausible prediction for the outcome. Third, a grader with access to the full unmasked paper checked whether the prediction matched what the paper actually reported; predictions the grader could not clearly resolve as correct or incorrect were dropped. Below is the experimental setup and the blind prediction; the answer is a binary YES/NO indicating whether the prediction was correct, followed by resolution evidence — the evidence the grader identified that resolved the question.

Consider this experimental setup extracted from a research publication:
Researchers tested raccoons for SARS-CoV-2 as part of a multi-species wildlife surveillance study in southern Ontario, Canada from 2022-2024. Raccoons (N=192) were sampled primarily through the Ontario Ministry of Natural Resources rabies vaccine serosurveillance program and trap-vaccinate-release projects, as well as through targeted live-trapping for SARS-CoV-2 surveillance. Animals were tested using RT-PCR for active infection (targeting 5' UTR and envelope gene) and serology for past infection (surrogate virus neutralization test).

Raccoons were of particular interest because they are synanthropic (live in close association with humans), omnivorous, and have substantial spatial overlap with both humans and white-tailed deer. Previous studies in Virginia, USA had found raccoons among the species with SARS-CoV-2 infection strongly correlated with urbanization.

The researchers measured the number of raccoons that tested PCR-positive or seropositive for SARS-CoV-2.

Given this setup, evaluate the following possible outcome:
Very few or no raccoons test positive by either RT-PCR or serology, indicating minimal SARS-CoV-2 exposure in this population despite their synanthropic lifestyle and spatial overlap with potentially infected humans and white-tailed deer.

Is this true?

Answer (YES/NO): YES